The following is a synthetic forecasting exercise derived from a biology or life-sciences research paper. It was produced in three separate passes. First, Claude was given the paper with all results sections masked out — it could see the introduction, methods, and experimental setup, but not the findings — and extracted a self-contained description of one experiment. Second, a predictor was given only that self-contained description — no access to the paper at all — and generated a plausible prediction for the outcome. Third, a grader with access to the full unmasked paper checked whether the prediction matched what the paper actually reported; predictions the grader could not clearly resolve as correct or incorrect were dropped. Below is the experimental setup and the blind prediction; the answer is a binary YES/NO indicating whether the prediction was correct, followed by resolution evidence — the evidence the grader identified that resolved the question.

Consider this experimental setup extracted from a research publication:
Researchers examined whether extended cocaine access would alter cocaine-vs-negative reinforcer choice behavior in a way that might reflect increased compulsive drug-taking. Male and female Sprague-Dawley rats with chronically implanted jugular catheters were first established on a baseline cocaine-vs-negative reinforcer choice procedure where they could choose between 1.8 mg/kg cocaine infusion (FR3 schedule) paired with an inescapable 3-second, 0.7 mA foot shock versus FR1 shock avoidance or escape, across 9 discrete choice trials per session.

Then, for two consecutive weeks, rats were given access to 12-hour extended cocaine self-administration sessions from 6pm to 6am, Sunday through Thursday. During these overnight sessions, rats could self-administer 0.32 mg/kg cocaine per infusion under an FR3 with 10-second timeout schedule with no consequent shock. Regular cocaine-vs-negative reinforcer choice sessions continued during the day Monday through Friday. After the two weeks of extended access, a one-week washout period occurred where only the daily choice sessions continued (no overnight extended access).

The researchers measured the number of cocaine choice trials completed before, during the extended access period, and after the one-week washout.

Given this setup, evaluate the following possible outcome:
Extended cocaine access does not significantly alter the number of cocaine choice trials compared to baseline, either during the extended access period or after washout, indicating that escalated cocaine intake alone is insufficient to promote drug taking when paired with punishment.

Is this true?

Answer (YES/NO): YES